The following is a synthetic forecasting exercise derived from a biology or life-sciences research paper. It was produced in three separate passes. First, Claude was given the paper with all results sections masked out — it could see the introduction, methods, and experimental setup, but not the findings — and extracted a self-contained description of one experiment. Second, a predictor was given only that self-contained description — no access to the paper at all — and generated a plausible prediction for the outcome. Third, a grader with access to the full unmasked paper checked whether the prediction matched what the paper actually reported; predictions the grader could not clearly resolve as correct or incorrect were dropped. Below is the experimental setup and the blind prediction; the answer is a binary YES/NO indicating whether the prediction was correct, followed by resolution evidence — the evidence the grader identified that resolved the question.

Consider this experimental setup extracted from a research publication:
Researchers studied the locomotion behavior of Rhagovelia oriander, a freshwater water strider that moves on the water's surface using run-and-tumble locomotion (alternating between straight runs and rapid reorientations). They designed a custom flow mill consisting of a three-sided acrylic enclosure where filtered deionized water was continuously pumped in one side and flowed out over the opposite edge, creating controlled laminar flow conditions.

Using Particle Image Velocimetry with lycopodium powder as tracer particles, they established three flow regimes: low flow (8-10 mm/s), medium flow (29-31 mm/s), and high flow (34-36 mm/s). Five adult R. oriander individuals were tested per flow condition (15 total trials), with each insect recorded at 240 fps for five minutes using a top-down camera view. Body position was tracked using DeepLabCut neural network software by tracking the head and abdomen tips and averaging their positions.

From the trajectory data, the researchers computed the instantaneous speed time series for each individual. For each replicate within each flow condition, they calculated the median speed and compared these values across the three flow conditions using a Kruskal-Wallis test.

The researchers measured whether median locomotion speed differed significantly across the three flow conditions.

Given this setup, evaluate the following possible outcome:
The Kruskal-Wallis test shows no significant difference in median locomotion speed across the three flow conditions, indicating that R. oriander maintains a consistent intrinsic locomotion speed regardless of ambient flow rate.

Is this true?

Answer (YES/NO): YES